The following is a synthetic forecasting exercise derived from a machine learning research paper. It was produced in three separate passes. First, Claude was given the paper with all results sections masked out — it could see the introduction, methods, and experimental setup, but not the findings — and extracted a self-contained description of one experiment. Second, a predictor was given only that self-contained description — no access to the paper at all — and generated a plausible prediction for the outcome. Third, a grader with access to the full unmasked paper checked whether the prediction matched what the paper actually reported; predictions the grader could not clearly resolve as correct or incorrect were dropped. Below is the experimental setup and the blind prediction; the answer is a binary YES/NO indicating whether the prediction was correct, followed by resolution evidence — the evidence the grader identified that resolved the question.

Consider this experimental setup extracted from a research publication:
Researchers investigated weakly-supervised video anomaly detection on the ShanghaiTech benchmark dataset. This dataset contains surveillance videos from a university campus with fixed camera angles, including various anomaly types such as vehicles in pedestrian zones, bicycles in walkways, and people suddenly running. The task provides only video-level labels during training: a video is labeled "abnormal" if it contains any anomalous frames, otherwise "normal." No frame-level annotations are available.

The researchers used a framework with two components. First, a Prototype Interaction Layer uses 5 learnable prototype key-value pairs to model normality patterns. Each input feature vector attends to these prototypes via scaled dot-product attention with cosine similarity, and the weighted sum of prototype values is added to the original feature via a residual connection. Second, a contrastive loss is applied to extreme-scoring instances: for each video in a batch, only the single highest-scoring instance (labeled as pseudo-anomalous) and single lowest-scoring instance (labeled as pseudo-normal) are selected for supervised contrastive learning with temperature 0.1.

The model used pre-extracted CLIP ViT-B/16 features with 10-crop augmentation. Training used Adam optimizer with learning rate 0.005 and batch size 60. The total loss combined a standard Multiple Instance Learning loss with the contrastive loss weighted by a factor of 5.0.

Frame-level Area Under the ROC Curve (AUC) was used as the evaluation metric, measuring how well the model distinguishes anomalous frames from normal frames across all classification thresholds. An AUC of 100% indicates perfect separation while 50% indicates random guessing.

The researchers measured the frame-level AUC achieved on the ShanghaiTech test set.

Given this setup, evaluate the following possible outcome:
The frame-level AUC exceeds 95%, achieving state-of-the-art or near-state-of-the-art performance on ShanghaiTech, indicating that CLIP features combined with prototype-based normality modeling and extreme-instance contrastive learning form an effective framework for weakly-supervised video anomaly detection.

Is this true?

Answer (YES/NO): YES